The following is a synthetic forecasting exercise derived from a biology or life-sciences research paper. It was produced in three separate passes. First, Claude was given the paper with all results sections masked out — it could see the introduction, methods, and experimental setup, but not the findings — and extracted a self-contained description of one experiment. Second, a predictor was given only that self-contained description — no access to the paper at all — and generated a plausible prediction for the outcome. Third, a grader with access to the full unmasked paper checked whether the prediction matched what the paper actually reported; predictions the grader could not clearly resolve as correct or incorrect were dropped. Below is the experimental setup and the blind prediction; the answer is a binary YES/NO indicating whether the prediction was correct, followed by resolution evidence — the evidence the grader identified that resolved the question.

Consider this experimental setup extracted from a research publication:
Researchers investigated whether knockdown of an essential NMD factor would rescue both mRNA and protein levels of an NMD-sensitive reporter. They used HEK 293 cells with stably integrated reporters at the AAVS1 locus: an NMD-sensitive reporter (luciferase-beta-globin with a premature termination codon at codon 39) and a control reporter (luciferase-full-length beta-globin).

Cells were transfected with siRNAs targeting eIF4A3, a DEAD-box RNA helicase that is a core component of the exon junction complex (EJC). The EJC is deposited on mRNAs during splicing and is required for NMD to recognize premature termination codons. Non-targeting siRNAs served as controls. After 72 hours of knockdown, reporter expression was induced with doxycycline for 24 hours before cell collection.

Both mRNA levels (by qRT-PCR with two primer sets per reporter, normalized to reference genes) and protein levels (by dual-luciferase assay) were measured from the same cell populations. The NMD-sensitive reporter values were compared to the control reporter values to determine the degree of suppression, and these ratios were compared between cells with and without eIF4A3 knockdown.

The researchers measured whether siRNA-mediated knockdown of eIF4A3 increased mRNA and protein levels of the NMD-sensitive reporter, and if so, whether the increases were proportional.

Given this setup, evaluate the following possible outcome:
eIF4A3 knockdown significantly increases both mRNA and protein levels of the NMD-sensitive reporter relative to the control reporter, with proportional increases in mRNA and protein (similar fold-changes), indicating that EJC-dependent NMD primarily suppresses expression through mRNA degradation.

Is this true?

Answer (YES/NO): NO